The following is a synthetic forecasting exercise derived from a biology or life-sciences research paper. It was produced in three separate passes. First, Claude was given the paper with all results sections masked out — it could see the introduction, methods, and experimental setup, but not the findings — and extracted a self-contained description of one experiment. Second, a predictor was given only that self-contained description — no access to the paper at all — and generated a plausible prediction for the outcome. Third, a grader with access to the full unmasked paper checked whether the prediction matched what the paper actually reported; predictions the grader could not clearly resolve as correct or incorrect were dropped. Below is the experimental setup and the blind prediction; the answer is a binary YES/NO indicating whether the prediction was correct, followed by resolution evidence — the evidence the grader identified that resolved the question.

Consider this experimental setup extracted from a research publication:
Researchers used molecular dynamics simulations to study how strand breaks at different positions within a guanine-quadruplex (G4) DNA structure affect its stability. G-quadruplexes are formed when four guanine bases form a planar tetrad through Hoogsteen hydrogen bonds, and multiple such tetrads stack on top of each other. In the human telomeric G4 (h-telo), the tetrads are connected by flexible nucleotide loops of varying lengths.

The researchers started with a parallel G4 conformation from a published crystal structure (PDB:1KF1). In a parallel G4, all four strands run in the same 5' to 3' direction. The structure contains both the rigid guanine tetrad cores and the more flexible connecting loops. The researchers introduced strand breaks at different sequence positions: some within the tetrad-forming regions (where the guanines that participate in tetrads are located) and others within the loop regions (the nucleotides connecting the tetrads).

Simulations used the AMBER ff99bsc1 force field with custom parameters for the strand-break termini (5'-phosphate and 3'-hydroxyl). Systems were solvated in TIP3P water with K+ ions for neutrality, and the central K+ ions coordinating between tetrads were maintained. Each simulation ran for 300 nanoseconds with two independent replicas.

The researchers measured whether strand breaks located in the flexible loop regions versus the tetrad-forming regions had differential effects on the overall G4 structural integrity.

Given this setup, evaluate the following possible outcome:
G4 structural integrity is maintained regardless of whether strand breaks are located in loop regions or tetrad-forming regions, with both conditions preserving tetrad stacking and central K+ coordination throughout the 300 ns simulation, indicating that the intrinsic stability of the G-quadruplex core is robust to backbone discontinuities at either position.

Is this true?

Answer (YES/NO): YES